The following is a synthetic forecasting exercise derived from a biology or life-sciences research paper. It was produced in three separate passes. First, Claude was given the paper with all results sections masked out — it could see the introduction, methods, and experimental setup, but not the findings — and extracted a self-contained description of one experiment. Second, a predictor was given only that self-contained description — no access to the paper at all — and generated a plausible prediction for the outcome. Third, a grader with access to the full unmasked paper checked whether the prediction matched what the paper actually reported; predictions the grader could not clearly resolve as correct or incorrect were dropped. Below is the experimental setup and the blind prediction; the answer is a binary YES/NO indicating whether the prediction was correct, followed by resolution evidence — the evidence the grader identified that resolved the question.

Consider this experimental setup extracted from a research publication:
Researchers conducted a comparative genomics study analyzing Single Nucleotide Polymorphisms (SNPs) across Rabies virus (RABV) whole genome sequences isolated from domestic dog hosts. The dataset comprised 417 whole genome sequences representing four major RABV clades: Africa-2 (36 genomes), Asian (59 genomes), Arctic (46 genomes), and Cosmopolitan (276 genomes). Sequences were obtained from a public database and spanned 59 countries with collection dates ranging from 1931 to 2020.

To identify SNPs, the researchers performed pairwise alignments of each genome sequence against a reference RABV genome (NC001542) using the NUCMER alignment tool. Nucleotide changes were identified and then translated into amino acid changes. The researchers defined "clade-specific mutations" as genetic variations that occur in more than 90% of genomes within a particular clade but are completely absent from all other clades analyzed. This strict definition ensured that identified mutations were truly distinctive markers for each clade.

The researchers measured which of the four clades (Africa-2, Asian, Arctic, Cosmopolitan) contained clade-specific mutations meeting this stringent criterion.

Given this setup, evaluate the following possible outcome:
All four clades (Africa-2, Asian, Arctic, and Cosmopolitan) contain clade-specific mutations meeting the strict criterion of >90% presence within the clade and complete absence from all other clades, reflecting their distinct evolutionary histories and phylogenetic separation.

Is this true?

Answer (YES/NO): NO